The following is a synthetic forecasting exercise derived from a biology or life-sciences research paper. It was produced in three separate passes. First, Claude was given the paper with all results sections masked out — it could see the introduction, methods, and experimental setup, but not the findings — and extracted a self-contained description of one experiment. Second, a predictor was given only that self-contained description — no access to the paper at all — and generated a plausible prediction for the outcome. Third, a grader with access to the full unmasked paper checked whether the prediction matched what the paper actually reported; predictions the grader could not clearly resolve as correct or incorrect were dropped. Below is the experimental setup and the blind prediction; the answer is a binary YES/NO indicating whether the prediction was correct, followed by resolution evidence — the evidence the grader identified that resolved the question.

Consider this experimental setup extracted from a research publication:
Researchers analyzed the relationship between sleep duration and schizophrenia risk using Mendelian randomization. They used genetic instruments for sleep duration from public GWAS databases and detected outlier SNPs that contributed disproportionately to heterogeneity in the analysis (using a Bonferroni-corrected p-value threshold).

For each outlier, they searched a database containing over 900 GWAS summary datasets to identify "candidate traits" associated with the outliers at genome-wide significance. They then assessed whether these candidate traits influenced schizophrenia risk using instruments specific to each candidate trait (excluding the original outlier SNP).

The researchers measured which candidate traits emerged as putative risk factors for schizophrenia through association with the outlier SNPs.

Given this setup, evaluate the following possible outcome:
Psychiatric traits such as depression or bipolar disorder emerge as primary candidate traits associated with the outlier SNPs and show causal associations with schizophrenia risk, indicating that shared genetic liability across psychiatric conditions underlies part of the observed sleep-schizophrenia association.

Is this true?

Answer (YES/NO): NO